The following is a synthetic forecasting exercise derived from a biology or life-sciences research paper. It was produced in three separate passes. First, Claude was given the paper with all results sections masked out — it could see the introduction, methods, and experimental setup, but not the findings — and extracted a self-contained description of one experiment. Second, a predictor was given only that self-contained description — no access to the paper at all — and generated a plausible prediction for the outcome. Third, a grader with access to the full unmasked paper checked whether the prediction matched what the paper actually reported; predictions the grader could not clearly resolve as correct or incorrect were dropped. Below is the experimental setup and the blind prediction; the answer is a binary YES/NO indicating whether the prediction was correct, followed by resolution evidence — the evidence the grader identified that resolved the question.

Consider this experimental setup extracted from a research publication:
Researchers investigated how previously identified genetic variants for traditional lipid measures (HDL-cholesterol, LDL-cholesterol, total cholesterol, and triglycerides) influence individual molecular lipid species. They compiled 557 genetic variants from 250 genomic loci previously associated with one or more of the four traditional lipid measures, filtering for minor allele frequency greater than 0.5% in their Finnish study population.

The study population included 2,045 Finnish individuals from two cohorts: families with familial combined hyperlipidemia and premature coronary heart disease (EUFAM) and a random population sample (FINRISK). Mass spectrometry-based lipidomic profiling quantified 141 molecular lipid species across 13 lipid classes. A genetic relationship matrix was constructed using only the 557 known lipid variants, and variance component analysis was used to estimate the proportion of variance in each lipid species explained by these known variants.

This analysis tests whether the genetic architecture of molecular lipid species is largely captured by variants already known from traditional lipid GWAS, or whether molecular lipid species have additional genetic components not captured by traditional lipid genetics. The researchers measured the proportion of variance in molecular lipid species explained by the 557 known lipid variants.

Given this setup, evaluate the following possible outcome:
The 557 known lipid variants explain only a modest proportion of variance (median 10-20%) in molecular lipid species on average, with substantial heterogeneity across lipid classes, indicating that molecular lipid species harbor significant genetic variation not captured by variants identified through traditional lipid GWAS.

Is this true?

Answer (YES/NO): NO